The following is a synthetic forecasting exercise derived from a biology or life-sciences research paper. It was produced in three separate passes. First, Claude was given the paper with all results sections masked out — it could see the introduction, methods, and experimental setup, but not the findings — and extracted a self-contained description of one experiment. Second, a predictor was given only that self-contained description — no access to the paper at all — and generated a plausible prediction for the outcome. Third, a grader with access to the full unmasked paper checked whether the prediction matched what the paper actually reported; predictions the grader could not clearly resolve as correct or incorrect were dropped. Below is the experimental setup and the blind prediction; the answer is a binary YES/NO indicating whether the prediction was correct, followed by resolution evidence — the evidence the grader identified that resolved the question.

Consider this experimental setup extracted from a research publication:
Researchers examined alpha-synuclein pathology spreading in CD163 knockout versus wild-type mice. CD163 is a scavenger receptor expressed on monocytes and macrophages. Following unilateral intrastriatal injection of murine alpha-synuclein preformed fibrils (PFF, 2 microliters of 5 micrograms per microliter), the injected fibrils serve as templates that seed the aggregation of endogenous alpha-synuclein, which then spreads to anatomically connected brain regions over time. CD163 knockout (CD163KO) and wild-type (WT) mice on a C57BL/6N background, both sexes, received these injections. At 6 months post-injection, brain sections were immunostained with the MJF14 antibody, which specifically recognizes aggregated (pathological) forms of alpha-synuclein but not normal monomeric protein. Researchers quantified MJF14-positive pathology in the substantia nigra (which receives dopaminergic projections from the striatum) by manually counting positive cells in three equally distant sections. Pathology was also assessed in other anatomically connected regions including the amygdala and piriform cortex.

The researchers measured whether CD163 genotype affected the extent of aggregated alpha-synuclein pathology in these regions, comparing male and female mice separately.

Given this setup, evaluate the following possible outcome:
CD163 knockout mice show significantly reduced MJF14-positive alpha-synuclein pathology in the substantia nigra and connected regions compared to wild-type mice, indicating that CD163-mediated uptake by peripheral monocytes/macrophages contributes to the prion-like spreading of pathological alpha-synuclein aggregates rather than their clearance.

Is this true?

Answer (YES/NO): NO